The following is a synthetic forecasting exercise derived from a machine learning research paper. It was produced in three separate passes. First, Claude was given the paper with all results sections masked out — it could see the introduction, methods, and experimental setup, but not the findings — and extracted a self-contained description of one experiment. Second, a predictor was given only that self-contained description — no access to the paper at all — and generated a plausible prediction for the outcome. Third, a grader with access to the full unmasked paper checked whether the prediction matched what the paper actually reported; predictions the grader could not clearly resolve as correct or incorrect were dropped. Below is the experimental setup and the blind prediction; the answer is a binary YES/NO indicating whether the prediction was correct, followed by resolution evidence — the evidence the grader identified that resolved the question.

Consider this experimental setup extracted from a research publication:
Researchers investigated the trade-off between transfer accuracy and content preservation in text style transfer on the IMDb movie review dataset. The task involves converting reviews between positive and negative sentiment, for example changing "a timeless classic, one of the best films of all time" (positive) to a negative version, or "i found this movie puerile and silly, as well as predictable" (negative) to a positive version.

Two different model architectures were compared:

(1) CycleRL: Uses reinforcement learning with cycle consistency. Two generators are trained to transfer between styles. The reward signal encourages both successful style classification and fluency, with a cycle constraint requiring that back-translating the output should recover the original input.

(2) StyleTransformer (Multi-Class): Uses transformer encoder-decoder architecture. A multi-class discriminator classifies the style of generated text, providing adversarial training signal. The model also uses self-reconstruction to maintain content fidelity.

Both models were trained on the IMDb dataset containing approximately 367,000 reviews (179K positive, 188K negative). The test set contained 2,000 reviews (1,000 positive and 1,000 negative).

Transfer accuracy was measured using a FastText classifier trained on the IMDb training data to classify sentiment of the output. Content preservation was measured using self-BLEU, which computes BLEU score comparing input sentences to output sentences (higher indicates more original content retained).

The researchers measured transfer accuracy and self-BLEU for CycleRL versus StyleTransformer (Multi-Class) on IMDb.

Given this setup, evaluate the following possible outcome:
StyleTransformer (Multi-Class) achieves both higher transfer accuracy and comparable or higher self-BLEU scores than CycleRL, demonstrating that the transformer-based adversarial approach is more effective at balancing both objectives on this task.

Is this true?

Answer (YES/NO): NO